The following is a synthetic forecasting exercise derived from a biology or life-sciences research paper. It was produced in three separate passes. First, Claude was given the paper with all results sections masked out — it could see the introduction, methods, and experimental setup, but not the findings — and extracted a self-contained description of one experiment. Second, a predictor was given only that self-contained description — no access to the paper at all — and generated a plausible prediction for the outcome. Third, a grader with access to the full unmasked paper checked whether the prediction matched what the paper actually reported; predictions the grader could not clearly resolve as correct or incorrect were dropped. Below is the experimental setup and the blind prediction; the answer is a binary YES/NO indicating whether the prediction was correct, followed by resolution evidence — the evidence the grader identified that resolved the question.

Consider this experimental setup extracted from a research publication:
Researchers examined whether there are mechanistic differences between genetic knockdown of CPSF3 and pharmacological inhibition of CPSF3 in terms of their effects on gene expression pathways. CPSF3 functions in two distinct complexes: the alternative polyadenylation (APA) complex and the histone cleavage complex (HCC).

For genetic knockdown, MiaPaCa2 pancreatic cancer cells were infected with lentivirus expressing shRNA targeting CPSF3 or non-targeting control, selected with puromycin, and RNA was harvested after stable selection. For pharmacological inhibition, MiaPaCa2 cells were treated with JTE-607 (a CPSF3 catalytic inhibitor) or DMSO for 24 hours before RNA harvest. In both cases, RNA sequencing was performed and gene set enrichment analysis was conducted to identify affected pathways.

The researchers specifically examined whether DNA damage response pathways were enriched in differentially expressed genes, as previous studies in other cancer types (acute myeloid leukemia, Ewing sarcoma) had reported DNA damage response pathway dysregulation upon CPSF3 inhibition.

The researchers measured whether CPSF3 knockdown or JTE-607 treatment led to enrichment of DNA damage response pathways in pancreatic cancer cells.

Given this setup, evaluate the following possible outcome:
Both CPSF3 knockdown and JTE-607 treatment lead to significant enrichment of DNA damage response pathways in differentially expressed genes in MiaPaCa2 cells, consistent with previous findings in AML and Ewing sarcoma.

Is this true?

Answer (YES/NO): NO